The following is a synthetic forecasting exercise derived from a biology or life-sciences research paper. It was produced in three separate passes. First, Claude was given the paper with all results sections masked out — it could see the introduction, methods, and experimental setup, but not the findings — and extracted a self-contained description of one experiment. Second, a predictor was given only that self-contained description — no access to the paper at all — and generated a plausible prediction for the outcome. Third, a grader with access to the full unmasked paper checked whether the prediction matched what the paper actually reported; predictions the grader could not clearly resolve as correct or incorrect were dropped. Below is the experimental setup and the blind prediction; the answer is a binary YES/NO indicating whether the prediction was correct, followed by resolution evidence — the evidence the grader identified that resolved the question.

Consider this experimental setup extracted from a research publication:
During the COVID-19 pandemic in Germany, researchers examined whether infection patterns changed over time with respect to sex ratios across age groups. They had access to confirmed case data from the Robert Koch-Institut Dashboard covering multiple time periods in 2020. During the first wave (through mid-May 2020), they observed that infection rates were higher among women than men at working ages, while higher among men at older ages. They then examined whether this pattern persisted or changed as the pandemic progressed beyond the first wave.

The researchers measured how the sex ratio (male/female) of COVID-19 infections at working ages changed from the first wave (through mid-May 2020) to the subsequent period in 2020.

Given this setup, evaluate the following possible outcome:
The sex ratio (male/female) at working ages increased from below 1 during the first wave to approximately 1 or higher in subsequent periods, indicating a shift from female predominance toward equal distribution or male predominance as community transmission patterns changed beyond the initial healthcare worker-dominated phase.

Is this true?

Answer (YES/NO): YES